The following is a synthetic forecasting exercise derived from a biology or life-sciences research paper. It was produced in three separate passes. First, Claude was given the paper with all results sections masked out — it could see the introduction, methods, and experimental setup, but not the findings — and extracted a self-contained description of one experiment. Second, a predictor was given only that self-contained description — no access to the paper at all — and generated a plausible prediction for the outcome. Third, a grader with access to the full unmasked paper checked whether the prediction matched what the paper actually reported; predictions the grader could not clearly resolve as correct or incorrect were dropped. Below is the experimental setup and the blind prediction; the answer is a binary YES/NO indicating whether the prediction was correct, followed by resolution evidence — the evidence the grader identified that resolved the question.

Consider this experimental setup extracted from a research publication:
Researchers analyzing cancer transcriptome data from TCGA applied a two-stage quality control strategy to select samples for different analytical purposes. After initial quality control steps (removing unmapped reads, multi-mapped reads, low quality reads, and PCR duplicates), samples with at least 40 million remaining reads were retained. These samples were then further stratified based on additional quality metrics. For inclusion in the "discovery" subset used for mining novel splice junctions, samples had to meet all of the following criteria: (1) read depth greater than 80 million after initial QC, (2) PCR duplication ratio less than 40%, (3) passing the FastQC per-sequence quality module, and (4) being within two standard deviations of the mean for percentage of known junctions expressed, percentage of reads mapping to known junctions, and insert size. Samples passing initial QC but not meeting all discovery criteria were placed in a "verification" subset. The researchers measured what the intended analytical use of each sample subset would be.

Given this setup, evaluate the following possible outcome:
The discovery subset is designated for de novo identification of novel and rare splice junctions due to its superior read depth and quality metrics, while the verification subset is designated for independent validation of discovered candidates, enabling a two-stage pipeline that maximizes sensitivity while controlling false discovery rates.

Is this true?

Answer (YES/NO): NO